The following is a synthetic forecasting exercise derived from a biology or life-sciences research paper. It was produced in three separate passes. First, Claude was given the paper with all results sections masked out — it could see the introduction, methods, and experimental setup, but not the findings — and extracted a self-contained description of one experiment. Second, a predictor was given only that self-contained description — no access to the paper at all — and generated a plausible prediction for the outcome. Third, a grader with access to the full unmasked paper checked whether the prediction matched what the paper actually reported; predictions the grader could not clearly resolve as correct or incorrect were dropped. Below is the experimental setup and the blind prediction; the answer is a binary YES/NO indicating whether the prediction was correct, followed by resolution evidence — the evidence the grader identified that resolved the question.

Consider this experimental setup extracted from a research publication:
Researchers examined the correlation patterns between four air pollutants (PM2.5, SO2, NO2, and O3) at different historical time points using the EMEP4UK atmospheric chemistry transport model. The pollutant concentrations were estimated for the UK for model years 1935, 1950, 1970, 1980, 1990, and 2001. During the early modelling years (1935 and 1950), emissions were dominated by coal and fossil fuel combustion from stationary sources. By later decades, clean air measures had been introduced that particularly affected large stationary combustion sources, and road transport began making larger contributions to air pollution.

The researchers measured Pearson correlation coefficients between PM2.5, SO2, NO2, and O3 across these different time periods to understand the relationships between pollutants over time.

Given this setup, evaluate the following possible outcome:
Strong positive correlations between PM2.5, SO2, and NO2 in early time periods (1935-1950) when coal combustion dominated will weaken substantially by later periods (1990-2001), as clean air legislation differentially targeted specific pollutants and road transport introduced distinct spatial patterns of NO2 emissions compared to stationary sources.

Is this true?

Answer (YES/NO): YES